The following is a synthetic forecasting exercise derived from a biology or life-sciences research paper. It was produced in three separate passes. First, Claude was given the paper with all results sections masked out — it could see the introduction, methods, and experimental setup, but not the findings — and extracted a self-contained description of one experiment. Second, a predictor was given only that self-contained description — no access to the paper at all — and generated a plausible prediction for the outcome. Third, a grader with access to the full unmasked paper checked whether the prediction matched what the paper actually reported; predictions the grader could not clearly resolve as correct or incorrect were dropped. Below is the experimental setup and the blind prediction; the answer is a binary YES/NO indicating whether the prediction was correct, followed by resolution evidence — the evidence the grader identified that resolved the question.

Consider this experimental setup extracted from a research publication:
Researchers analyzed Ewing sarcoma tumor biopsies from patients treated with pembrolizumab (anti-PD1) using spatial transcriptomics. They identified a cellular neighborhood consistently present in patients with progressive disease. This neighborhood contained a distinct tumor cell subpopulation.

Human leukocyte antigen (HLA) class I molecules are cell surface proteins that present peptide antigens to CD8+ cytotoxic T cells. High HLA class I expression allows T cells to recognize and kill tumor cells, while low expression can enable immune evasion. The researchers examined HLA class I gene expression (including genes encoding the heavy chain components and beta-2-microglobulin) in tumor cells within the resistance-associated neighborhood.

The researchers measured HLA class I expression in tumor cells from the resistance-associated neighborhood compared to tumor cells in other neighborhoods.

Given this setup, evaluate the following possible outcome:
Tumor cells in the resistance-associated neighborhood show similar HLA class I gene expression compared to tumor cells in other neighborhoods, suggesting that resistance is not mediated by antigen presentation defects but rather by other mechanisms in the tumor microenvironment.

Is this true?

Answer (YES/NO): NO